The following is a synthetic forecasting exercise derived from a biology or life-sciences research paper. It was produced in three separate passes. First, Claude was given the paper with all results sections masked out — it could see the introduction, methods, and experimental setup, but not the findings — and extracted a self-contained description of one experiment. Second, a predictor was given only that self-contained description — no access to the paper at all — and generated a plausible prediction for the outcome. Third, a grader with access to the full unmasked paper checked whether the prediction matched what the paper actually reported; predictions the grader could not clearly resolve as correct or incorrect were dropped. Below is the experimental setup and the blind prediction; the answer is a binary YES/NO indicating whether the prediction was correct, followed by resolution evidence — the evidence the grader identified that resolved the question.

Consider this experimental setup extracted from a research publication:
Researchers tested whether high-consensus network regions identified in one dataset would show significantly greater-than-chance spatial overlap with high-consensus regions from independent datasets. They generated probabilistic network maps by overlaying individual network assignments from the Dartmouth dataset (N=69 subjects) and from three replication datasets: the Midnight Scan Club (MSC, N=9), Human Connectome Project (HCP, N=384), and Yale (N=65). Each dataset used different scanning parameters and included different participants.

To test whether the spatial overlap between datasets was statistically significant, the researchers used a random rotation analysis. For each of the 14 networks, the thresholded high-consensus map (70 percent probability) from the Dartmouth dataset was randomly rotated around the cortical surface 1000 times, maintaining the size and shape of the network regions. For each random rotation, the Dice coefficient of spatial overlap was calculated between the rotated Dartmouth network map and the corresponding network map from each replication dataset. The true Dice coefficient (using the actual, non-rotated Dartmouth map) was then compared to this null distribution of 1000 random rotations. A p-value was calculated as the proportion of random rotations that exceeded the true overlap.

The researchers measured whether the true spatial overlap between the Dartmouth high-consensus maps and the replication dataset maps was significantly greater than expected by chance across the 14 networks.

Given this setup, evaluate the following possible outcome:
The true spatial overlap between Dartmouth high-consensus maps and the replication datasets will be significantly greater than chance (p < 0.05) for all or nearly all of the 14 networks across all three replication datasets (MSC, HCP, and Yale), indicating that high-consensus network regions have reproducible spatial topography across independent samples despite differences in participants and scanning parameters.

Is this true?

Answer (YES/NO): YES